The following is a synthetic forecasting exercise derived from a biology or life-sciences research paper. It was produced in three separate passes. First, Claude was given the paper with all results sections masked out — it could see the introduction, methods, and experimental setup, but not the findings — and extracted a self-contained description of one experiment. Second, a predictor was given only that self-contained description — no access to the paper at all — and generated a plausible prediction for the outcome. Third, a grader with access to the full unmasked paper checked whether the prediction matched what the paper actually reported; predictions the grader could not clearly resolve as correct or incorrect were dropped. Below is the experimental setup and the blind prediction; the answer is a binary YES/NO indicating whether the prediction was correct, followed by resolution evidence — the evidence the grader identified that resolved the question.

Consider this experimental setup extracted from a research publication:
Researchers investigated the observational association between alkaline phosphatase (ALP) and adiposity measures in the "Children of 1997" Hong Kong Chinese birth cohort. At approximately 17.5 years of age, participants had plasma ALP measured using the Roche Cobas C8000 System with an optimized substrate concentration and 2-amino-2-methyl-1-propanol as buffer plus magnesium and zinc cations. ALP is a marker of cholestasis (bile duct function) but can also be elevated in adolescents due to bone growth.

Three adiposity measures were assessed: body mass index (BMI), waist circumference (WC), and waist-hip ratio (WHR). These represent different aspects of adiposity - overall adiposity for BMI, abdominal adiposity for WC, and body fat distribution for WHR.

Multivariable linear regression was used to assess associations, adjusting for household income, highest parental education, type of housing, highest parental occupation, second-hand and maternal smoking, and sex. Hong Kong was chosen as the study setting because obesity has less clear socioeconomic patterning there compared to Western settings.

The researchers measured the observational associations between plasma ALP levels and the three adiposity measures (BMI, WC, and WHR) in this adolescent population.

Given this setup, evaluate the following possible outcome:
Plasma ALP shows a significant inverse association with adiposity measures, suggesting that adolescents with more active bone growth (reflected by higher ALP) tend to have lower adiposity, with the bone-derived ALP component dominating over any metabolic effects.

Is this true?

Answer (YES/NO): YES